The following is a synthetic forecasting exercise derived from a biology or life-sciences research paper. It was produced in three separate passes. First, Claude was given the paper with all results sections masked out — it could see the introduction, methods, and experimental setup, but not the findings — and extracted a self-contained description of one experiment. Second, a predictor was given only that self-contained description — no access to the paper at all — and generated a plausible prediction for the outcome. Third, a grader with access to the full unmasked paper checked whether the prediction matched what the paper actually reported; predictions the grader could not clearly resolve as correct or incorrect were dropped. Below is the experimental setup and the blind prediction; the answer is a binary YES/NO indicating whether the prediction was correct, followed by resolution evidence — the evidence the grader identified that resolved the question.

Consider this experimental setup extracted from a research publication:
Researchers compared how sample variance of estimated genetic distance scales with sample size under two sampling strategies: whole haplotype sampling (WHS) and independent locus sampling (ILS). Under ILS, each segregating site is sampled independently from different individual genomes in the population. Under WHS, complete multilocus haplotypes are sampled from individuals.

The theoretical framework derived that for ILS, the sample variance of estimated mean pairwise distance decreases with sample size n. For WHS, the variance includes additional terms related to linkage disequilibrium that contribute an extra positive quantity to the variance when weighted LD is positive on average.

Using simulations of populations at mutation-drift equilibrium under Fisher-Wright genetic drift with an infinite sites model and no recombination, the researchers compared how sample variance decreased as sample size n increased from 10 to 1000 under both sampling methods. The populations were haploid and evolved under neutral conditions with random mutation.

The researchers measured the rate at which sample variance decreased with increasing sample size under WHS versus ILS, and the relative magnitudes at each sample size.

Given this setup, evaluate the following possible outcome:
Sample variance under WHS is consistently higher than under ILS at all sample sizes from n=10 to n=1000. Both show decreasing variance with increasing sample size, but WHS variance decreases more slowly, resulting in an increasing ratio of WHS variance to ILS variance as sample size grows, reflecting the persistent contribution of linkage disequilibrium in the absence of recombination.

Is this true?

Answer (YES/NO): NO